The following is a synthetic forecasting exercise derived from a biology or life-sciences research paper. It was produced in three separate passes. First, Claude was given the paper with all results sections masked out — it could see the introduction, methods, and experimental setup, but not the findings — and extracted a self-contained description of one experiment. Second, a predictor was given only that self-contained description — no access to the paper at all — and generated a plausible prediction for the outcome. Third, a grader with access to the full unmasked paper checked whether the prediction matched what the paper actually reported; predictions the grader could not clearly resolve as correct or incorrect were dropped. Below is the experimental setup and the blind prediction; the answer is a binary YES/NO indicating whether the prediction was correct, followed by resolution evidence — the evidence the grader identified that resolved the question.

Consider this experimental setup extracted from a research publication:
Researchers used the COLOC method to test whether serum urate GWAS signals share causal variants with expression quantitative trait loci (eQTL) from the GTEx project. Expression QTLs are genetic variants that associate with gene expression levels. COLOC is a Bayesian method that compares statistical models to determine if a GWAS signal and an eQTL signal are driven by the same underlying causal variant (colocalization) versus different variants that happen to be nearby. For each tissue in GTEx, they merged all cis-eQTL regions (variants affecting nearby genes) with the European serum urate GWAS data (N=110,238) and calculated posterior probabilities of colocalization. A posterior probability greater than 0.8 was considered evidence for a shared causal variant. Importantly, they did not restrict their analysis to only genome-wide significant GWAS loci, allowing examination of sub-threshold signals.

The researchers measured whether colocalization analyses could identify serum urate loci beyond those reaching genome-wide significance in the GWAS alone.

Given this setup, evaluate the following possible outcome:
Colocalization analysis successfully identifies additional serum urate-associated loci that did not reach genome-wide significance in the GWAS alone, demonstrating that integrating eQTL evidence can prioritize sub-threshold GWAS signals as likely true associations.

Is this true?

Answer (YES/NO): YES